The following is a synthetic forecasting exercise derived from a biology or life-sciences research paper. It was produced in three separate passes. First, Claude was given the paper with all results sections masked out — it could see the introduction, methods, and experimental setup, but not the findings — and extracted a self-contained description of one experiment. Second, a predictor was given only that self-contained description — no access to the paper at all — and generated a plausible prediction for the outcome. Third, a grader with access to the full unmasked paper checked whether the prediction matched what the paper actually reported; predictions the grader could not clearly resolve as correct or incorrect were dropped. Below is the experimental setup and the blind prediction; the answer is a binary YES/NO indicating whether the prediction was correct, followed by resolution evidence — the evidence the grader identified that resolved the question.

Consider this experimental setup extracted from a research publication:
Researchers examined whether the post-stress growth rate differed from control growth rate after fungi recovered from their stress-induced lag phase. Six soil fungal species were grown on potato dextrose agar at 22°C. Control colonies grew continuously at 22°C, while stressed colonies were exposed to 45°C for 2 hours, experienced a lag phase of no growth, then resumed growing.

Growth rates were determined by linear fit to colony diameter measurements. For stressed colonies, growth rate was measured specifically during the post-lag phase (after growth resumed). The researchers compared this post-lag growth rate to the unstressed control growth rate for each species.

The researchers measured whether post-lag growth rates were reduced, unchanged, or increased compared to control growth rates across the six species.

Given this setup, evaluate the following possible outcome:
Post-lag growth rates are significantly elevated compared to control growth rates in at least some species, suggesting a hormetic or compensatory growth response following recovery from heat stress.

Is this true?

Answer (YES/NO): YES